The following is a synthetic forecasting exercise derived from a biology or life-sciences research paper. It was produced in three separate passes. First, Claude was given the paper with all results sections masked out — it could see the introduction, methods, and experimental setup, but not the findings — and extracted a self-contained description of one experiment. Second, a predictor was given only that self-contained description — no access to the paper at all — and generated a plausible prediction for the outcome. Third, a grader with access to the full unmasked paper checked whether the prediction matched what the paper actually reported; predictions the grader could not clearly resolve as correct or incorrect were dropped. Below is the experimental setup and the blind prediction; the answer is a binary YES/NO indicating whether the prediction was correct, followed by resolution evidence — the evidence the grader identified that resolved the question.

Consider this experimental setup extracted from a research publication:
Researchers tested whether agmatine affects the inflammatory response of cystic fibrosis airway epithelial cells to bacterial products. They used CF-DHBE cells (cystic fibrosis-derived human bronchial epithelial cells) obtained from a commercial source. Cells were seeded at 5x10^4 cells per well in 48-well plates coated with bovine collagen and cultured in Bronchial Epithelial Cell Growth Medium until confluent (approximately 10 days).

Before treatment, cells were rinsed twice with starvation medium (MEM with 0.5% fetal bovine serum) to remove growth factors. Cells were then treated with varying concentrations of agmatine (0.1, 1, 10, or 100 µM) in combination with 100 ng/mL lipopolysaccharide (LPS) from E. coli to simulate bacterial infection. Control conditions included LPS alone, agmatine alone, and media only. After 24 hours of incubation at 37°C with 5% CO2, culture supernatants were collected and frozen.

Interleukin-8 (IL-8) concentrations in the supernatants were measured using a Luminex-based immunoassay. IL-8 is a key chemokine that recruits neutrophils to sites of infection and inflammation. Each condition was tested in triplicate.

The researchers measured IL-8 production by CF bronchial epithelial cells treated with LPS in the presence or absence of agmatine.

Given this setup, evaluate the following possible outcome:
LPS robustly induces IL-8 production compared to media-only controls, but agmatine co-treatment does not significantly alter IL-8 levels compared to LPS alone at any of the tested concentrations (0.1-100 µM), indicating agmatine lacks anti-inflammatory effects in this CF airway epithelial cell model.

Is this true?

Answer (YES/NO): NO